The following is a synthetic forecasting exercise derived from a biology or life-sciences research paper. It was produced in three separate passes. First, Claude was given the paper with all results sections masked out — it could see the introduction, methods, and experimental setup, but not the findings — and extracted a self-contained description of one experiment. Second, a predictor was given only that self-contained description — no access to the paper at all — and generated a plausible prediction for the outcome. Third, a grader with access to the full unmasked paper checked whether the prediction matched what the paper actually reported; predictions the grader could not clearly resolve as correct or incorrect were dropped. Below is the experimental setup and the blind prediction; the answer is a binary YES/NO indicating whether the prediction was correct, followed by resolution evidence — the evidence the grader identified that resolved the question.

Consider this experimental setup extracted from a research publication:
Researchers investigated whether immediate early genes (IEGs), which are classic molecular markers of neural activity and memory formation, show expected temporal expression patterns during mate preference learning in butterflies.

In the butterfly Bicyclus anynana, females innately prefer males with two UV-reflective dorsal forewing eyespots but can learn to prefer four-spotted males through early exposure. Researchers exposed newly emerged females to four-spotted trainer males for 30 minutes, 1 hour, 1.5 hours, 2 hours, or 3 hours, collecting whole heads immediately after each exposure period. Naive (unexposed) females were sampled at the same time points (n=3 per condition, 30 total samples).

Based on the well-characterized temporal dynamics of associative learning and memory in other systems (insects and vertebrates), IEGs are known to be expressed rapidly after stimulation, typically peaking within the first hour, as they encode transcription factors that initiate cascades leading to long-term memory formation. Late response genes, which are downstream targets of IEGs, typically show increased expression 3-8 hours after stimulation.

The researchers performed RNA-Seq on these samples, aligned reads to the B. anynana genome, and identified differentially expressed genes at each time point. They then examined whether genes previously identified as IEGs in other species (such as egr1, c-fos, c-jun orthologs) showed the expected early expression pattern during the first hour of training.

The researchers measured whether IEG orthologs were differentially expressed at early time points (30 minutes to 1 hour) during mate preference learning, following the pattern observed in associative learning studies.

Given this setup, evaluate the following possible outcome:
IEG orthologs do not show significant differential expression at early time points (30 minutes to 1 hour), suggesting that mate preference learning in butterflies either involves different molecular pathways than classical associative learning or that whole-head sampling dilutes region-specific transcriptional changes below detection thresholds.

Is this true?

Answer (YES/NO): NO